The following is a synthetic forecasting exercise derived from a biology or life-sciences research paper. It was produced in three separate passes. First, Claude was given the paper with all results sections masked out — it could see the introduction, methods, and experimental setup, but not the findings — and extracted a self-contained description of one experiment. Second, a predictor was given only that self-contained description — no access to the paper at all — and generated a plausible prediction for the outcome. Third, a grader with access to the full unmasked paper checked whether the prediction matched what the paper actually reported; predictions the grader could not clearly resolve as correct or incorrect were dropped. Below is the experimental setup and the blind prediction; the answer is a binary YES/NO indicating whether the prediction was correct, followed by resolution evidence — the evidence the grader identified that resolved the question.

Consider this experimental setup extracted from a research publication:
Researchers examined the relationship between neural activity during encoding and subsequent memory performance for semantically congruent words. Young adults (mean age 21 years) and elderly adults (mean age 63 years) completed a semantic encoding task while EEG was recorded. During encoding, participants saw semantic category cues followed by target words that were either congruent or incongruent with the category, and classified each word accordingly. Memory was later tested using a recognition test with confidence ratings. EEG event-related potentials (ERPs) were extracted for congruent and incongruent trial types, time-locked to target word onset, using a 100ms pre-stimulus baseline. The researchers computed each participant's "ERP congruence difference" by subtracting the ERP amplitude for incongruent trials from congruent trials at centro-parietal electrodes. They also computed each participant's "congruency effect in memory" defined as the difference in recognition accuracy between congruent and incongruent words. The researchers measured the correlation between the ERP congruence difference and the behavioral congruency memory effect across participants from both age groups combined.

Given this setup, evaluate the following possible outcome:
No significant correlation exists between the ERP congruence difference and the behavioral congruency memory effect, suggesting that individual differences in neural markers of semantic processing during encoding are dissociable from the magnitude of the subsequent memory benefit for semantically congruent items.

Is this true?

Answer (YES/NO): NO